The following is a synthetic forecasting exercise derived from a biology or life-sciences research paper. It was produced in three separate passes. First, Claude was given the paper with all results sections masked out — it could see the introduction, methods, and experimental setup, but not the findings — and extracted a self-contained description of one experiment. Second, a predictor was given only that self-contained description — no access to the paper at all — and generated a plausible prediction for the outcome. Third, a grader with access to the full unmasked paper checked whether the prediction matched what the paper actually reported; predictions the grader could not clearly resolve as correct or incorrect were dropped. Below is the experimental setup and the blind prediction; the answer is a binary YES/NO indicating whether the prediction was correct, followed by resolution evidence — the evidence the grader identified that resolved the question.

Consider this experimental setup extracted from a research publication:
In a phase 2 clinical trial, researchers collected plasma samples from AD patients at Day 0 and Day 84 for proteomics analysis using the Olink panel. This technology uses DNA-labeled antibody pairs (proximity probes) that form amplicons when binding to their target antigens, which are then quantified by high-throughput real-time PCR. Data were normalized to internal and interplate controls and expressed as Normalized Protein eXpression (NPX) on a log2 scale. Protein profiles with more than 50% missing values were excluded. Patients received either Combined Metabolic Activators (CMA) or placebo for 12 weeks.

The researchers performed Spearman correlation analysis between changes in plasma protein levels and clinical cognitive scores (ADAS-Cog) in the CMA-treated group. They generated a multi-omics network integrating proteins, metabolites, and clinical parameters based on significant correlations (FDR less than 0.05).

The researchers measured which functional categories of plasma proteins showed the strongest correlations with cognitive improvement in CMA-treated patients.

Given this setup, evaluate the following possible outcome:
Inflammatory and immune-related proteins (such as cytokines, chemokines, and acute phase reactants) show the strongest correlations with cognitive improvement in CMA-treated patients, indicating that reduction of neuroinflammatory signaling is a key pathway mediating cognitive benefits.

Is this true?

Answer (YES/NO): NO